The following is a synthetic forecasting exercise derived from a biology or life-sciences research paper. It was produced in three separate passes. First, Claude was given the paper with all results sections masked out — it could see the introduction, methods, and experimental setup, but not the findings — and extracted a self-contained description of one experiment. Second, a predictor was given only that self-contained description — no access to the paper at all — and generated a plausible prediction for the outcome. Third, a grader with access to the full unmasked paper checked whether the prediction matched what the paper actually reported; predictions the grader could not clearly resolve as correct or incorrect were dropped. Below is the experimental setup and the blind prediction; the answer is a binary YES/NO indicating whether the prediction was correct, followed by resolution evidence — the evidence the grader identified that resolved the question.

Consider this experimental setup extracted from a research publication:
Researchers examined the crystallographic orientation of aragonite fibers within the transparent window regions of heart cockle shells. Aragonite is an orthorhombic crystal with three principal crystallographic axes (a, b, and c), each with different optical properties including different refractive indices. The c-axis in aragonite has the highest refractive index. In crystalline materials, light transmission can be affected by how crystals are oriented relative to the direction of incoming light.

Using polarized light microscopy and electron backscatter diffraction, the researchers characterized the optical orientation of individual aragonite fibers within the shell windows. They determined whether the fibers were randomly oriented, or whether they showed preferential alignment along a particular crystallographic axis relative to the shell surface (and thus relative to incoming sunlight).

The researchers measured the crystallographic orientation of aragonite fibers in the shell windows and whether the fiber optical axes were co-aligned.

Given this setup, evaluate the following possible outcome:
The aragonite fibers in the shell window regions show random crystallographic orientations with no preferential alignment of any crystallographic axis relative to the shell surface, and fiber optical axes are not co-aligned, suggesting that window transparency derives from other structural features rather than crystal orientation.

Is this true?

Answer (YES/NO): NO